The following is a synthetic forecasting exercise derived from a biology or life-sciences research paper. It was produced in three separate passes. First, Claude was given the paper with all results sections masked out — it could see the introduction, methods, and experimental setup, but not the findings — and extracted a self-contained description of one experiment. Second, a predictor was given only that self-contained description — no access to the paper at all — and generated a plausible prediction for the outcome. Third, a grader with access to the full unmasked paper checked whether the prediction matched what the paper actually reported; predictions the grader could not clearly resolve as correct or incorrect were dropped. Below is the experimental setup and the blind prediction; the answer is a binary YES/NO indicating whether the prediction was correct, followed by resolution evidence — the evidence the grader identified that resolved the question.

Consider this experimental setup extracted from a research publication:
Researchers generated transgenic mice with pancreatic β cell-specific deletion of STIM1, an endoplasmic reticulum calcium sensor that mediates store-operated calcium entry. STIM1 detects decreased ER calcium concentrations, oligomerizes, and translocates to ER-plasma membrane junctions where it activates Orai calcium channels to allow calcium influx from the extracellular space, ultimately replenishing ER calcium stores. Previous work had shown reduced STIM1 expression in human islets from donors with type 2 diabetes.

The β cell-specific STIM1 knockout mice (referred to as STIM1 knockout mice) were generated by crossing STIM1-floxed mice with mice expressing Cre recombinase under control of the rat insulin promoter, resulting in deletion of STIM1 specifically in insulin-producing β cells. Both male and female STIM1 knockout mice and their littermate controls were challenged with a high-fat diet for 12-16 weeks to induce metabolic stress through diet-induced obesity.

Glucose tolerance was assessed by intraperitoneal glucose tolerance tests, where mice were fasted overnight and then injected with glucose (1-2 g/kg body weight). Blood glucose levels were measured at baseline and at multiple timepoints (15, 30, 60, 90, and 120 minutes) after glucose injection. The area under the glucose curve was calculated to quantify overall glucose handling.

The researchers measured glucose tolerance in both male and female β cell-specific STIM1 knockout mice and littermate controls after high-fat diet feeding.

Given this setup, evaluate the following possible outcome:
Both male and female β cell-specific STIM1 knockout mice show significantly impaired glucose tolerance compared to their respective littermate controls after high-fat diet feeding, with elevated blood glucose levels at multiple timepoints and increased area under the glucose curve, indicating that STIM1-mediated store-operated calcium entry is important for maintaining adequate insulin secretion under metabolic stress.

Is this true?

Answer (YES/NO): NO